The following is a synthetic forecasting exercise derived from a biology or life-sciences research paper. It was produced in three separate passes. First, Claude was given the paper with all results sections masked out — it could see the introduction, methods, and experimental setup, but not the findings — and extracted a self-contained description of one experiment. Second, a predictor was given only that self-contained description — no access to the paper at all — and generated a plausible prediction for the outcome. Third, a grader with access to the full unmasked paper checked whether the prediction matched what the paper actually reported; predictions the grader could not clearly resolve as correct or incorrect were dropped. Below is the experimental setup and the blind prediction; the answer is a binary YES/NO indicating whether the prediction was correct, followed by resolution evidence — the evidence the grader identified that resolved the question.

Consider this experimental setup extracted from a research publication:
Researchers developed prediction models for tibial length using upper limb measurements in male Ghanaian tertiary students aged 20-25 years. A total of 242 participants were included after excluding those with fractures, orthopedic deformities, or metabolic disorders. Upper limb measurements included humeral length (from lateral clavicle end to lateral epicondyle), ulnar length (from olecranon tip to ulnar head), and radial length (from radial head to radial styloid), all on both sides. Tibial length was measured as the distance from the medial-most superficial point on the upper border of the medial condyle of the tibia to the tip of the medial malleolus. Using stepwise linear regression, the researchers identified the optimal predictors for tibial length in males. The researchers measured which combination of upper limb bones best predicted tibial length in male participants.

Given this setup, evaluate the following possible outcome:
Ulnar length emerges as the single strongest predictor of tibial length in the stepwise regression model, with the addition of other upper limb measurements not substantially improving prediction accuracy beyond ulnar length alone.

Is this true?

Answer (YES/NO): NO